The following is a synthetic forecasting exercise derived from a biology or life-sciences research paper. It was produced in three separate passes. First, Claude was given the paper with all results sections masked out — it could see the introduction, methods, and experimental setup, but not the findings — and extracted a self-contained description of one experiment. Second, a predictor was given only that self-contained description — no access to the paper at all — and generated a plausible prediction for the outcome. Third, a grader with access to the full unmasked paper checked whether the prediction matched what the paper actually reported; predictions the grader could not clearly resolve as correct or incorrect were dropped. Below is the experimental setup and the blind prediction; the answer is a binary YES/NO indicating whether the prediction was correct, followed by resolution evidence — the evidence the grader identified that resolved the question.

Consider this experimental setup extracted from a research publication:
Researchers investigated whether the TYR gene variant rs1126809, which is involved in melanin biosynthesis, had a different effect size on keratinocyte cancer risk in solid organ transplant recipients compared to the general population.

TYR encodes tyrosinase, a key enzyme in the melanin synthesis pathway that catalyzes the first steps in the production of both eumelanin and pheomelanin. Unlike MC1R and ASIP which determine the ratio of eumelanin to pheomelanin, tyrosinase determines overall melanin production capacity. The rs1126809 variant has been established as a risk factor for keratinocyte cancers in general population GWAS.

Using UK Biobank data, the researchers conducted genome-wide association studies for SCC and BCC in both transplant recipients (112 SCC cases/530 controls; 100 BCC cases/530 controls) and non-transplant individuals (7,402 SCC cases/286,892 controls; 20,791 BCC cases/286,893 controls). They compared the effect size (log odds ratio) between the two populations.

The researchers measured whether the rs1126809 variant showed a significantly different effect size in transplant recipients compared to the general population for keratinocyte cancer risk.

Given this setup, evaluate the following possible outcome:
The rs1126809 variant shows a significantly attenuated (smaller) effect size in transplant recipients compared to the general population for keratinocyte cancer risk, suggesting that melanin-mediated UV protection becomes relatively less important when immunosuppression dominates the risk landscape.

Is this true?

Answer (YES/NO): NO